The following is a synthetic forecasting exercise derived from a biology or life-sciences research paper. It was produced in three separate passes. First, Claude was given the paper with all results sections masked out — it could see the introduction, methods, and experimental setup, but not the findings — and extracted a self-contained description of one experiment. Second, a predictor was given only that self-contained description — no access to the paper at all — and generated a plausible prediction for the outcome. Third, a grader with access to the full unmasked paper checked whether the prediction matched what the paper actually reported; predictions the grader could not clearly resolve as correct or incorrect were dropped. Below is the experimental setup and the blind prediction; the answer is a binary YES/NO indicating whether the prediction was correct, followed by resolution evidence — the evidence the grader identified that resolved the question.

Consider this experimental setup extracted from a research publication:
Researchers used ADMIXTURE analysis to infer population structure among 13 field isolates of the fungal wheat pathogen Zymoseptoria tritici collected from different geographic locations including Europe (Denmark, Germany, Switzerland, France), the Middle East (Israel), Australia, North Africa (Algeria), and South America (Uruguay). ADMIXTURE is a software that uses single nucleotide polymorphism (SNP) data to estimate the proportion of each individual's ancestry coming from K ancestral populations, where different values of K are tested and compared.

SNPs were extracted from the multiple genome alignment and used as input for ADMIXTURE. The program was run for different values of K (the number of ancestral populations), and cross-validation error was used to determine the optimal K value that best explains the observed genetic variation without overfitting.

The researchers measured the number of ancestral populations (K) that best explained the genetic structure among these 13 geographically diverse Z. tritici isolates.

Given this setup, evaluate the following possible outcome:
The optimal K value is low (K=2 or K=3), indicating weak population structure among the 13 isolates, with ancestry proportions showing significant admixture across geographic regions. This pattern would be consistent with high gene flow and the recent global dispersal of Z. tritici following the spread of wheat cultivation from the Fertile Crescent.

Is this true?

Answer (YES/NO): NO